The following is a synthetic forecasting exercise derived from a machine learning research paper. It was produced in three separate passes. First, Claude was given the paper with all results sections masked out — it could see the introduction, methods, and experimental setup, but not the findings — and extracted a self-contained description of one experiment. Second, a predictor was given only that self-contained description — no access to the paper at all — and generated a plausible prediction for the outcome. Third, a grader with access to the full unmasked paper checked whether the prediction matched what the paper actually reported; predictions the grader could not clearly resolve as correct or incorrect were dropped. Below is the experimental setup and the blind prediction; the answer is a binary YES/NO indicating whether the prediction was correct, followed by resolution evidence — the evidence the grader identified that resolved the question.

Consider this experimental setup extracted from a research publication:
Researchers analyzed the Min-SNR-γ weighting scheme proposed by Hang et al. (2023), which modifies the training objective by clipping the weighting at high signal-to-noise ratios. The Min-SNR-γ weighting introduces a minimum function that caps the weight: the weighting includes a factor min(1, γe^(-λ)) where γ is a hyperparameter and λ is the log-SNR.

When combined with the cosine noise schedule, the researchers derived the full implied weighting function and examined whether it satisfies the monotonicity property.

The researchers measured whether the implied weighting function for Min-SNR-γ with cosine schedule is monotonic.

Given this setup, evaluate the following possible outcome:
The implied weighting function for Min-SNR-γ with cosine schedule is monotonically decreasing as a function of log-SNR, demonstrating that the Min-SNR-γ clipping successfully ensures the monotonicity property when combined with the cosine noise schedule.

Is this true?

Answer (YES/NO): NO